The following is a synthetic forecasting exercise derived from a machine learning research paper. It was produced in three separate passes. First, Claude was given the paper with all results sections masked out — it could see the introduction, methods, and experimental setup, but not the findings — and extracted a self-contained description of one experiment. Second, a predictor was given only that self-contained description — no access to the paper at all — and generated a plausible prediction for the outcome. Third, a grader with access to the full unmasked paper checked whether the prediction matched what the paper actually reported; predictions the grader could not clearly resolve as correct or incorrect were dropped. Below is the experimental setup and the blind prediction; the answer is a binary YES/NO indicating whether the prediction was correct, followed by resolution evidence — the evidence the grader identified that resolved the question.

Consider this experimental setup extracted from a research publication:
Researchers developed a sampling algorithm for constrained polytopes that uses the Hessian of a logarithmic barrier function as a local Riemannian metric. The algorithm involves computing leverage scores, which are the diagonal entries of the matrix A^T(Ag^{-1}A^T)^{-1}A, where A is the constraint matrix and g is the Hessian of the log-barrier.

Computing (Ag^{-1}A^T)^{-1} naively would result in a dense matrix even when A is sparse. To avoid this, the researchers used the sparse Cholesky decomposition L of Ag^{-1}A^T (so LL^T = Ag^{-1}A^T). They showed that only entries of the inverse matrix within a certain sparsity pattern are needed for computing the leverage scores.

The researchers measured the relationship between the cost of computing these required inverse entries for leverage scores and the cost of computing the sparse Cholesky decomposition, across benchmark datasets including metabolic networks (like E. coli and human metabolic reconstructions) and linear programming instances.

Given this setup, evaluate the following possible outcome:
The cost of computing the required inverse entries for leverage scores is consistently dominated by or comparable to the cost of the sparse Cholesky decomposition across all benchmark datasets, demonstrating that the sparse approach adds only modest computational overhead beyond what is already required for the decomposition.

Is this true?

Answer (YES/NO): NO